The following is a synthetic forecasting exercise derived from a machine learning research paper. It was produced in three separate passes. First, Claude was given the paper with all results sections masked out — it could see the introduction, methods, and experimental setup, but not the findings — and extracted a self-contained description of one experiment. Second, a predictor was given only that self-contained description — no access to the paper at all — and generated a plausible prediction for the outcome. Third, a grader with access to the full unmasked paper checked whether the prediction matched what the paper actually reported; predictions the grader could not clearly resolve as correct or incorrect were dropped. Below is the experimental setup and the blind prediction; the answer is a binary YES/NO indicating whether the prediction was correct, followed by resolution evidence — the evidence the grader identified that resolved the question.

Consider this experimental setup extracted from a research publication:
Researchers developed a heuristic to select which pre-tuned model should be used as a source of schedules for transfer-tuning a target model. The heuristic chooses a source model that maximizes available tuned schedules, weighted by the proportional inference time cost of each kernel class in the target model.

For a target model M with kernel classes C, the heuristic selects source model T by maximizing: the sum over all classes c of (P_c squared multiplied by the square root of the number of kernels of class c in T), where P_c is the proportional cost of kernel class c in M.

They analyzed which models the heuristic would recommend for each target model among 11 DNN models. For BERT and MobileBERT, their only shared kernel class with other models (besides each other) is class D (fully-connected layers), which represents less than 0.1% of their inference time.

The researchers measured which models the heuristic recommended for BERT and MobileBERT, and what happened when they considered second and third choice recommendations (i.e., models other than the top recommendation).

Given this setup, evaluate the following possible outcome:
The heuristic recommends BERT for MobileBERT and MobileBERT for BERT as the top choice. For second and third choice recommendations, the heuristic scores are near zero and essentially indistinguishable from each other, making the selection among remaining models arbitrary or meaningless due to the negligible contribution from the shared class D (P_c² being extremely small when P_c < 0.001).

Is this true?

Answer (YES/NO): YES